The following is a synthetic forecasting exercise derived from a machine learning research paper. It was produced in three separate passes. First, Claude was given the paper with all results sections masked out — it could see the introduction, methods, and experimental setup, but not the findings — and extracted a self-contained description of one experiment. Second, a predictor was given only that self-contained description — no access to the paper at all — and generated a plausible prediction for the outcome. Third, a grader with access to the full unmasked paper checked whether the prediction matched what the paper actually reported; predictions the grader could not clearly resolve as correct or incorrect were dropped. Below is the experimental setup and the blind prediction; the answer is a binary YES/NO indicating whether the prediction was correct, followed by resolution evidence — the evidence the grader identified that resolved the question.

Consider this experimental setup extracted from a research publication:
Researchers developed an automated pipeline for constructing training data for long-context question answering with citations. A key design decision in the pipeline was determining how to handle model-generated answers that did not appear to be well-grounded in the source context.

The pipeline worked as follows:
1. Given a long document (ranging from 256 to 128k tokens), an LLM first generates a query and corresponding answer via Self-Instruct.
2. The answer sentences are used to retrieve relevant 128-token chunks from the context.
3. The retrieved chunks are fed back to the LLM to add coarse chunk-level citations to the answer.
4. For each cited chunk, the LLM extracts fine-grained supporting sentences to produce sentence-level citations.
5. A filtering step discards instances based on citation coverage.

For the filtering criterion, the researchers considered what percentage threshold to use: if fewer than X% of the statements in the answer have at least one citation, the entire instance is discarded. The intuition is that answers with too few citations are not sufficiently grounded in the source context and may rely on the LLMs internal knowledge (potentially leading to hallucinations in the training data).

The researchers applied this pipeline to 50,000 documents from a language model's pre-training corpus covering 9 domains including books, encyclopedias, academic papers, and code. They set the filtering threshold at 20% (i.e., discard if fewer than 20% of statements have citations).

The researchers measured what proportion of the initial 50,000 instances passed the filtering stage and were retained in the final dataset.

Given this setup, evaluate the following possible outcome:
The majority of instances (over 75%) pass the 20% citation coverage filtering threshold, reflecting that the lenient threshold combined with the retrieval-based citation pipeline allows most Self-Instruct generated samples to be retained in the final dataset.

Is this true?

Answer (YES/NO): YES